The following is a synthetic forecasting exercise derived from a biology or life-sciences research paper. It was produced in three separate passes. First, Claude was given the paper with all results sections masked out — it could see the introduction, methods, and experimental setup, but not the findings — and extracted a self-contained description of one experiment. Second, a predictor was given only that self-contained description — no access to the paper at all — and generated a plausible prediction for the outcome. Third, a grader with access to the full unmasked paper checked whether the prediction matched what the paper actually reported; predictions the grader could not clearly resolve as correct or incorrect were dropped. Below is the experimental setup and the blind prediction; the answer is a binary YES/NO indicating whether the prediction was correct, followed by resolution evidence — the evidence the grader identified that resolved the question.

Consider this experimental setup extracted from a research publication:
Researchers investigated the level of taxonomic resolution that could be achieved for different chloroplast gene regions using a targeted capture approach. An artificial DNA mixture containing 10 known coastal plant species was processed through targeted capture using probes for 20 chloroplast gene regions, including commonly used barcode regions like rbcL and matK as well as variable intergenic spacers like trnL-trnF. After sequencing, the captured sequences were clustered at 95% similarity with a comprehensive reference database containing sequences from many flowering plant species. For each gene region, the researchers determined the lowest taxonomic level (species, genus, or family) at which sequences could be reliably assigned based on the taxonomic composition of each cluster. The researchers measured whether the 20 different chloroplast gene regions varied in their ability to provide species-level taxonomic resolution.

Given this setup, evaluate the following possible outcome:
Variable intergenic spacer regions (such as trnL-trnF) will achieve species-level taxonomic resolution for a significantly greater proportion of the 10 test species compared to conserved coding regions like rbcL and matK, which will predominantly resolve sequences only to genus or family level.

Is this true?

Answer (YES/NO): NO